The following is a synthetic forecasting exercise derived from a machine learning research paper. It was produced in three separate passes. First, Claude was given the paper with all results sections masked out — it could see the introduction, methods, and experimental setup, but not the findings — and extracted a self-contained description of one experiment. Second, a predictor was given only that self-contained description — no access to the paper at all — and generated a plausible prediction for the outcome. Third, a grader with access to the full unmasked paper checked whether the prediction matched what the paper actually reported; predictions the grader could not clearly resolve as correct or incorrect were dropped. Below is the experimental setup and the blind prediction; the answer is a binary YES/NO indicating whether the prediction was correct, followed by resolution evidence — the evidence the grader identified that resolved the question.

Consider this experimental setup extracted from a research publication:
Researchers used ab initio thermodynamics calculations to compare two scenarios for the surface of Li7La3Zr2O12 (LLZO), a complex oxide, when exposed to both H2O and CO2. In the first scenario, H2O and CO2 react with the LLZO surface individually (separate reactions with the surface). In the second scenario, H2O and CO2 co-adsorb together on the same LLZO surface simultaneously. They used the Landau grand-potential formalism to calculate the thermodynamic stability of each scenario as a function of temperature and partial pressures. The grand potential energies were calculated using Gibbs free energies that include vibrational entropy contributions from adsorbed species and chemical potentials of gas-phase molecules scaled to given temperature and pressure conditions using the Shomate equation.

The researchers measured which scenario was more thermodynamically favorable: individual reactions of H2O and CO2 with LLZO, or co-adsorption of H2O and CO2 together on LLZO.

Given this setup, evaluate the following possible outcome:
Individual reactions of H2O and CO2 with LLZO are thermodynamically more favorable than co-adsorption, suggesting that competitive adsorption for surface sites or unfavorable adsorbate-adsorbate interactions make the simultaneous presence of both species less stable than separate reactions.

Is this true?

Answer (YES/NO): YES